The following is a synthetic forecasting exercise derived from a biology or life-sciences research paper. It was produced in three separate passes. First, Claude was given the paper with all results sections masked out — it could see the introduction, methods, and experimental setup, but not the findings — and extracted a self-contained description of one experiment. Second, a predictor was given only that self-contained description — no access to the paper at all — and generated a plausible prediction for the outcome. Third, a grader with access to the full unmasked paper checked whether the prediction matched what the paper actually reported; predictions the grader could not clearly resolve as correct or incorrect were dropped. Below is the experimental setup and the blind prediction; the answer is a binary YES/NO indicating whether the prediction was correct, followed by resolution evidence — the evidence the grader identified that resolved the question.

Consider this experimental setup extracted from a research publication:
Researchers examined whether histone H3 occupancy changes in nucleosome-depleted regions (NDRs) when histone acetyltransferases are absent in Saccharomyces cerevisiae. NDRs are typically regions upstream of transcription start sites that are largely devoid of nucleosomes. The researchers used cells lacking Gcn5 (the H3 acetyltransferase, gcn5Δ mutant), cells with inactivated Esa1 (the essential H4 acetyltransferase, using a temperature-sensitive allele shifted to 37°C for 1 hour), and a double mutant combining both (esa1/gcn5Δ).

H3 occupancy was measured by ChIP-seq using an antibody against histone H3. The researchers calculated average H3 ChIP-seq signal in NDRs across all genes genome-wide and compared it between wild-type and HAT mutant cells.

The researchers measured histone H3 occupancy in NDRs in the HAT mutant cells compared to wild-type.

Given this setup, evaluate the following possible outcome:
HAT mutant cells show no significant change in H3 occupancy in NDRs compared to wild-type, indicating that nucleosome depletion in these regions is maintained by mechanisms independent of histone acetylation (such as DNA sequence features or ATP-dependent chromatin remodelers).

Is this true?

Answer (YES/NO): NO